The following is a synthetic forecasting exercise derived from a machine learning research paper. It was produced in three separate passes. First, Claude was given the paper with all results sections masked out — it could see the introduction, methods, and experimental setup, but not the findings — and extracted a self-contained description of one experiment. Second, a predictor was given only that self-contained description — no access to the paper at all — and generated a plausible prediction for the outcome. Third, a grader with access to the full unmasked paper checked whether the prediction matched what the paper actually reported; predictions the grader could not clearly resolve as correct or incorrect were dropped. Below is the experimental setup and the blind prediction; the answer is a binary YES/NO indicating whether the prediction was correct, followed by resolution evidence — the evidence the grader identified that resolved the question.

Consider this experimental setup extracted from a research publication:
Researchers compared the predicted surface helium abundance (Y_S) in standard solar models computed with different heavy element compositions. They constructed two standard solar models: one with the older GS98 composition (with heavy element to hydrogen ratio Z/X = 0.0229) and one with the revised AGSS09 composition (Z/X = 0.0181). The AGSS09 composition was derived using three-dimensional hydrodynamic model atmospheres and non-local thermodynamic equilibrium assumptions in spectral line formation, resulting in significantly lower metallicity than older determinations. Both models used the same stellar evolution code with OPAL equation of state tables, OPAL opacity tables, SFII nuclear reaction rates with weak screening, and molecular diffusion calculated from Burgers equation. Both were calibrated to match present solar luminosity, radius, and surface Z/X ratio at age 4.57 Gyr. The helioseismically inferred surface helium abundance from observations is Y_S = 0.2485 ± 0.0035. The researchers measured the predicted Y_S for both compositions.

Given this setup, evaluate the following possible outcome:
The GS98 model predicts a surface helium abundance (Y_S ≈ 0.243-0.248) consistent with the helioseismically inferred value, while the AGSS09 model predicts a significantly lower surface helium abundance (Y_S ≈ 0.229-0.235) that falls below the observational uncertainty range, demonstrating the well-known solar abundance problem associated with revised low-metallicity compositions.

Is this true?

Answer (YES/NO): NO